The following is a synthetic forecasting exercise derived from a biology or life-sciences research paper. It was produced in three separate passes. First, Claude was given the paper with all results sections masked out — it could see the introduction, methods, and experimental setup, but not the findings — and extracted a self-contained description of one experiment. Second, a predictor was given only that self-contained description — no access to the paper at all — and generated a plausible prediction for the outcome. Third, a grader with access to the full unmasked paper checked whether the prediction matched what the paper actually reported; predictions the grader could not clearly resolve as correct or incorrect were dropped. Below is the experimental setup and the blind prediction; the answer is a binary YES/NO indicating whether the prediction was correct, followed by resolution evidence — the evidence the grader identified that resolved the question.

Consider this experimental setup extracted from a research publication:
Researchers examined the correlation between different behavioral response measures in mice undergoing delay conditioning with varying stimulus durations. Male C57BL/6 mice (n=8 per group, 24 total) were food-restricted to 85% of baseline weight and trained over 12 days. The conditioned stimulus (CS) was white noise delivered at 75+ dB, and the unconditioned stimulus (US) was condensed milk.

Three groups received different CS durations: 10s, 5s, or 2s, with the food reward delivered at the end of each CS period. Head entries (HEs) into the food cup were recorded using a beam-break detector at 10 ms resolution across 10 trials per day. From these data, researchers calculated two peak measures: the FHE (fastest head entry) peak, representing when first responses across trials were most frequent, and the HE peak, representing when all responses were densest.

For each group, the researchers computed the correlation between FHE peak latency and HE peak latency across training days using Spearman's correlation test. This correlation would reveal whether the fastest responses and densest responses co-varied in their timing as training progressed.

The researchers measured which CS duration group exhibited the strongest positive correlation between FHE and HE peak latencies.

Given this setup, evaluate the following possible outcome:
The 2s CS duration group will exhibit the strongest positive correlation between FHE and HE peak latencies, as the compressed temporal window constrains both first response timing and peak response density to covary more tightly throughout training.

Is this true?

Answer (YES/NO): YES